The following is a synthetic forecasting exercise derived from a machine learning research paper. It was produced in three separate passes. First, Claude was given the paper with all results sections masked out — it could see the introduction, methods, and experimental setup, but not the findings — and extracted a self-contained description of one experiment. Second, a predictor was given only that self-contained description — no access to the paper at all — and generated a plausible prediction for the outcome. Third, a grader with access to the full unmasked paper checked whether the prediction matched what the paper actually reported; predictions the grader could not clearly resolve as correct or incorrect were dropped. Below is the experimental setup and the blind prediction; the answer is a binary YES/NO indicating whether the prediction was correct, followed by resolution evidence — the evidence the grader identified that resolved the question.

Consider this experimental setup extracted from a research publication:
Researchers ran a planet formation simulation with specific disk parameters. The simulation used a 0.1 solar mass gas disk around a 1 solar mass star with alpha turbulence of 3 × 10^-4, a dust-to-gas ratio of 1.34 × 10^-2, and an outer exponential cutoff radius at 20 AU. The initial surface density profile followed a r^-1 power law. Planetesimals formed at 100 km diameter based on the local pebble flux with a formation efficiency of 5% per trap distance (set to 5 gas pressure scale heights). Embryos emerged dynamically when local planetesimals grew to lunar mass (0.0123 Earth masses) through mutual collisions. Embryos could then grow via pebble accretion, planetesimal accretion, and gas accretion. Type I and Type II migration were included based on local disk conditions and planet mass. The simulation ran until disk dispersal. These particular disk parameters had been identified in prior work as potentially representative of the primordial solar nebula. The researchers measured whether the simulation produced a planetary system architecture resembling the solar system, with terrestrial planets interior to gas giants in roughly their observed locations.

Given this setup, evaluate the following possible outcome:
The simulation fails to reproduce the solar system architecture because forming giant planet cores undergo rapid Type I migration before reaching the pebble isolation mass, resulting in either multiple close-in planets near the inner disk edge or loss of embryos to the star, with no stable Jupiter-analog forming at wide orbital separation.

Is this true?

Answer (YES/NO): NO